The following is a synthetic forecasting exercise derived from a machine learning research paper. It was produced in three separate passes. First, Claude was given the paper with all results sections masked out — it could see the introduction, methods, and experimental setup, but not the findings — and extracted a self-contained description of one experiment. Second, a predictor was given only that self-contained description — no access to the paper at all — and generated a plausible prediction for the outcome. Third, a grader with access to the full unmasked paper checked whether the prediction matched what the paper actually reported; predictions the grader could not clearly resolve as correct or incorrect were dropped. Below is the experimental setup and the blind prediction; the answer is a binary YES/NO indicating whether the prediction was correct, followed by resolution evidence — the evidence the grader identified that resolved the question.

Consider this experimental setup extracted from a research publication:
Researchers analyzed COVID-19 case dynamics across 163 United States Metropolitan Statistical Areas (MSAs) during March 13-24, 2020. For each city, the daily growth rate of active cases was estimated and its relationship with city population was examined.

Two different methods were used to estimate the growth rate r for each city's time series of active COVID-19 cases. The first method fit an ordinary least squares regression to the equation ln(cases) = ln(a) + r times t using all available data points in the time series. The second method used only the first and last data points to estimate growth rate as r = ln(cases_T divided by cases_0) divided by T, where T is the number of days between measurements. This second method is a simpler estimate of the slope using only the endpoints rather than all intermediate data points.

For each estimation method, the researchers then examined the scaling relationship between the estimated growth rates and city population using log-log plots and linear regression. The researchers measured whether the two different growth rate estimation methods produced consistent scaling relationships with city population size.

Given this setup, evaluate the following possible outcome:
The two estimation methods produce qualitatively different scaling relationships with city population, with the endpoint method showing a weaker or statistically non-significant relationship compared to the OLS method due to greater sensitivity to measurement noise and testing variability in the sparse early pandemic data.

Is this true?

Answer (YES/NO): NO